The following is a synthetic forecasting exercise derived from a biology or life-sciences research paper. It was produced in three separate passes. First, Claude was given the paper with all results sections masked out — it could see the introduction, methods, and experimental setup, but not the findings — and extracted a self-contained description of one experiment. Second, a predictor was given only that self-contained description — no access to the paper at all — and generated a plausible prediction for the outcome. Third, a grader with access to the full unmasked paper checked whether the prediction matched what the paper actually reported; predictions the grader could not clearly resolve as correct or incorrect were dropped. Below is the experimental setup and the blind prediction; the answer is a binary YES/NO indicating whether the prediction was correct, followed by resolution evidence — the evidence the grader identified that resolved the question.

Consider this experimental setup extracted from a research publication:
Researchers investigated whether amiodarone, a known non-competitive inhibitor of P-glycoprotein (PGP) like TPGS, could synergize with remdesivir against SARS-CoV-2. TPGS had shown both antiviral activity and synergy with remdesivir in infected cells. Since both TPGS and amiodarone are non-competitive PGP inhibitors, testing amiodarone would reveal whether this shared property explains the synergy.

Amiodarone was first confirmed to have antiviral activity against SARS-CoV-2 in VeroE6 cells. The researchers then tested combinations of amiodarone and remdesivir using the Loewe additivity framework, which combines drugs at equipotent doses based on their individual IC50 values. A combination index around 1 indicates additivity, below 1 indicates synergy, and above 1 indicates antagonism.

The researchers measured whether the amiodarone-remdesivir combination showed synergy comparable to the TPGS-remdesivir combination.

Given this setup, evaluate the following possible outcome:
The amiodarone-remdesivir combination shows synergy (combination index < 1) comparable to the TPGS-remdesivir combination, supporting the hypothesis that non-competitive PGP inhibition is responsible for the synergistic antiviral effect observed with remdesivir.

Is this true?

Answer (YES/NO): NO